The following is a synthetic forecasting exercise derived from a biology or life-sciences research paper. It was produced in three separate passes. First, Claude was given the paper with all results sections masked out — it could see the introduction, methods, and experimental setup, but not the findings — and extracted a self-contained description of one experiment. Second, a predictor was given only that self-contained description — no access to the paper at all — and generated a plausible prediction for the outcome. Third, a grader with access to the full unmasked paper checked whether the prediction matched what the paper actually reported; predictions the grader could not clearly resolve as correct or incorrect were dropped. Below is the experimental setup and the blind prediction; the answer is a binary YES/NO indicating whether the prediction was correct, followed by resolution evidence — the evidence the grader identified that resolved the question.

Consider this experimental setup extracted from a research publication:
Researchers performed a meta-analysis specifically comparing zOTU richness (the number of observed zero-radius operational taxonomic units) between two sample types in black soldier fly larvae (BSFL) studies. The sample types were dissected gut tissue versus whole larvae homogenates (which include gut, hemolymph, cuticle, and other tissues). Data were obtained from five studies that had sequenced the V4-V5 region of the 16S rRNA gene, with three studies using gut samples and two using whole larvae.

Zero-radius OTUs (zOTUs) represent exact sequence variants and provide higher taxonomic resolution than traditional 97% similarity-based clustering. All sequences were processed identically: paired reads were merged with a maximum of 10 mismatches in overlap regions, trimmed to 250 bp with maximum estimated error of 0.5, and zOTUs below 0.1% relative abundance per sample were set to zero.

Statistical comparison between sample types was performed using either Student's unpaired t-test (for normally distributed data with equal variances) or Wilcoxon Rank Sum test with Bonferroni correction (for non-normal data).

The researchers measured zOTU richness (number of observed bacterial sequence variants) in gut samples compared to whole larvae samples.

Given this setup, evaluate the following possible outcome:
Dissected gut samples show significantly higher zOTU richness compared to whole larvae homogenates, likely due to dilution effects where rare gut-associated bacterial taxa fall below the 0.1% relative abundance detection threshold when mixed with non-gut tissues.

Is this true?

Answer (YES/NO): NO